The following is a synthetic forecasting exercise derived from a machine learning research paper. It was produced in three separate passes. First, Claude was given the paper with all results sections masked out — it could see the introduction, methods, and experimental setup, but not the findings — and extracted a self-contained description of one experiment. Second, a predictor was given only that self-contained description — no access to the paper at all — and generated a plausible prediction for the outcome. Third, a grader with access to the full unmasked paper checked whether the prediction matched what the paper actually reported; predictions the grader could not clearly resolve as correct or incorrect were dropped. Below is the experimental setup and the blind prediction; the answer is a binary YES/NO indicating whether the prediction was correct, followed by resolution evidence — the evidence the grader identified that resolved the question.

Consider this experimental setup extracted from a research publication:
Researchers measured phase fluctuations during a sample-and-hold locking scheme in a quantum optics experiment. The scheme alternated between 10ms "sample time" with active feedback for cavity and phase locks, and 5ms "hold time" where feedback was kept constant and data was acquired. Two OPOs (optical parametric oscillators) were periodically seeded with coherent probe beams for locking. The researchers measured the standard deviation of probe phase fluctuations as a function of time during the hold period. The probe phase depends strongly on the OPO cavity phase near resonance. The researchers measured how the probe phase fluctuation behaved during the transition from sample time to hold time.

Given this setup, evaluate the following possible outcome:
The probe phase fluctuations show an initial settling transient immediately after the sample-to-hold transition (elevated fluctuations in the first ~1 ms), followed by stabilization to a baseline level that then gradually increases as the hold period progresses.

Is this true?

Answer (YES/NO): NO